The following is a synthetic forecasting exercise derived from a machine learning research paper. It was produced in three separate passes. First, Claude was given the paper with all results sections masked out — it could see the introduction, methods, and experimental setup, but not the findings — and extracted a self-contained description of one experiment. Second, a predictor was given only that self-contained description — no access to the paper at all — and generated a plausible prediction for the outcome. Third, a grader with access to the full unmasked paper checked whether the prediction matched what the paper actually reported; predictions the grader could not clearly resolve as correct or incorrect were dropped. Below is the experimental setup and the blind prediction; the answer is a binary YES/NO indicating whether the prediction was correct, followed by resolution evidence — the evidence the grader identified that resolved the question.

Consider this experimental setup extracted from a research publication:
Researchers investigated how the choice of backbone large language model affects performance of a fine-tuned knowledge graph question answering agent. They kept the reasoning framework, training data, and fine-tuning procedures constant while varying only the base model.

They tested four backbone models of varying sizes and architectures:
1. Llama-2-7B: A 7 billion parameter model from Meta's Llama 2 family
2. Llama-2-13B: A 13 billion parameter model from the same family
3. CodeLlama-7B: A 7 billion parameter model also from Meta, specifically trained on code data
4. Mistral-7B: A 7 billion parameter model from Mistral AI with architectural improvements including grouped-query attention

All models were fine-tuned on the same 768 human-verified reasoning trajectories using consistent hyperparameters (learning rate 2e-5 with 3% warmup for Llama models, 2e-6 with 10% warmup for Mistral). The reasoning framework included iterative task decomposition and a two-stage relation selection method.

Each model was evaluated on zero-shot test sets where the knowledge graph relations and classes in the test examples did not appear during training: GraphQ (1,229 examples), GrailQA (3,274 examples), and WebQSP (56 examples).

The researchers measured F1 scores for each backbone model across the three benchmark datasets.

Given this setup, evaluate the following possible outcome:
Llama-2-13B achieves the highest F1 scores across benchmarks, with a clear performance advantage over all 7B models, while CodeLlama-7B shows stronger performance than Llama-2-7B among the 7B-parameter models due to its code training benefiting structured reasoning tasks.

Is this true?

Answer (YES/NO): NO